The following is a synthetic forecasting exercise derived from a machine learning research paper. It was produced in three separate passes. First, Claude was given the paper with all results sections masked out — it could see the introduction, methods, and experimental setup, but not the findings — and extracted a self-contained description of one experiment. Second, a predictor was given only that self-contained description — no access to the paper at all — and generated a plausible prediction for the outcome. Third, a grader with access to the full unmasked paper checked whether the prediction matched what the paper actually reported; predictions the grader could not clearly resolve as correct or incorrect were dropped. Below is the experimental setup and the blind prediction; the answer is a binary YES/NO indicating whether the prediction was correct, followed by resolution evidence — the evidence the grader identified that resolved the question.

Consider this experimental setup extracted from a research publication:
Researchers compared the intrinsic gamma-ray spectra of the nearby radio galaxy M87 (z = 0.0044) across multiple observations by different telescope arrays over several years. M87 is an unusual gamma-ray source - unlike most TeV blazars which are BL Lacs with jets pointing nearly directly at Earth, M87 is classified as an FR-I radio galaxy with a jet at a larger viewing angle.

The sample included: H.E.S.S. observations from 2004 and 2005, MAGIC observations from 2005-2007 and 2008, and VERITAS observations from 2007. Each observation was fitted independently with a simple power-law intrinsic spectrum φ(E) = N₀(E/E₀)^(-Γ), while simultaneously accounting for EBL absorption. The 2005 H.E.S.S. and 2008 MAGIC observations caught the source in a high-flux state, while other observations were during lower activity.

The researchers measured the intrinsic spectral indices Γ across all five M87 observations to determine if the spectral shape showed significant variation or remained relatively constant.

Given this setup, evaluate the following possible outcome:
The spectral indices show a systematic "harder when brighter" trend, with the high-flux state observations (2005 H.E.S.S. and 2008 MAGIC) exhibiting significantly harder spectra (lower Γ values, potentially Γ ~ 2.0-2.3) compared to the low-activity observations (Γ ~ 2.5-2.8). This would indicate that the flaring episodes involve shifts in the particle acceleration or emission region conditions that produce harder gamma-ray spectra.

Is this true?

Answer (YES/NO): NO